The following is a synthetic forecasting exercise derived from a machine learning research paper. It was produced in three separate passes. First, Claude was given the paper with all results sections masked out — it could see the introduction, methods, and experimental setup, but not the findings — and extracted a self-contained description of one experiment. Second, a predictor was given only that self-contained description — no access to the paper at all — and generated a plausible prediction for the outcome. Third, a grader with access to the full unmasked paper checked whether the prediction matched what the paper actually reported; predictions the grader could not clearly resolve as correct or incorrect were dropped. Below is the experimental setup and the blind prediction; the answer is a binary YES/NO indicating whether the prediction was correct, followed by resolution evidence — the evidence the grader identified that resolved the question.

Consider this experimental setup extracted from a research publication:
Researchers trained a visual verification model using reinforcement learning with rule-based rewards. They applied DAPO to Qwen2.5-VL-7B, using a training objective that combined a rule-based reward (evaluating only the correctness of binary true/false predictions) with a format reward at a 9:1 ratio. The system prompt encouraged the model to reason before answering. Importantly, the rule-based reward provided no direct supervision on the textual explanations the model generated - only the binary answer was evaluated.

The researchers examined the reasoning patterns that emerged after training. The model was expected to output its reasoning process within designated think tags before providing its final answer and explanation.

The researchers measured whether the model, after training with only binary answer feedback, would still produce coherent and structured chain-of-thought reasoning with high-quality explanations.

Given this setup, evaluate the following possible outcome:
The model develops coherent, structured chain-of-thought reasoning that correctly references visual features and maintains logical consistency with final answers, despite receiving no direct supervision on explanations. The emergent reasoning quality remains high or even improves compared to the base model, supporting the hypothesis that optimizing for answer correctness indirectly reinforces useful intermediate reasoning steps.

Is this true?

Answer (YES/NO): YES